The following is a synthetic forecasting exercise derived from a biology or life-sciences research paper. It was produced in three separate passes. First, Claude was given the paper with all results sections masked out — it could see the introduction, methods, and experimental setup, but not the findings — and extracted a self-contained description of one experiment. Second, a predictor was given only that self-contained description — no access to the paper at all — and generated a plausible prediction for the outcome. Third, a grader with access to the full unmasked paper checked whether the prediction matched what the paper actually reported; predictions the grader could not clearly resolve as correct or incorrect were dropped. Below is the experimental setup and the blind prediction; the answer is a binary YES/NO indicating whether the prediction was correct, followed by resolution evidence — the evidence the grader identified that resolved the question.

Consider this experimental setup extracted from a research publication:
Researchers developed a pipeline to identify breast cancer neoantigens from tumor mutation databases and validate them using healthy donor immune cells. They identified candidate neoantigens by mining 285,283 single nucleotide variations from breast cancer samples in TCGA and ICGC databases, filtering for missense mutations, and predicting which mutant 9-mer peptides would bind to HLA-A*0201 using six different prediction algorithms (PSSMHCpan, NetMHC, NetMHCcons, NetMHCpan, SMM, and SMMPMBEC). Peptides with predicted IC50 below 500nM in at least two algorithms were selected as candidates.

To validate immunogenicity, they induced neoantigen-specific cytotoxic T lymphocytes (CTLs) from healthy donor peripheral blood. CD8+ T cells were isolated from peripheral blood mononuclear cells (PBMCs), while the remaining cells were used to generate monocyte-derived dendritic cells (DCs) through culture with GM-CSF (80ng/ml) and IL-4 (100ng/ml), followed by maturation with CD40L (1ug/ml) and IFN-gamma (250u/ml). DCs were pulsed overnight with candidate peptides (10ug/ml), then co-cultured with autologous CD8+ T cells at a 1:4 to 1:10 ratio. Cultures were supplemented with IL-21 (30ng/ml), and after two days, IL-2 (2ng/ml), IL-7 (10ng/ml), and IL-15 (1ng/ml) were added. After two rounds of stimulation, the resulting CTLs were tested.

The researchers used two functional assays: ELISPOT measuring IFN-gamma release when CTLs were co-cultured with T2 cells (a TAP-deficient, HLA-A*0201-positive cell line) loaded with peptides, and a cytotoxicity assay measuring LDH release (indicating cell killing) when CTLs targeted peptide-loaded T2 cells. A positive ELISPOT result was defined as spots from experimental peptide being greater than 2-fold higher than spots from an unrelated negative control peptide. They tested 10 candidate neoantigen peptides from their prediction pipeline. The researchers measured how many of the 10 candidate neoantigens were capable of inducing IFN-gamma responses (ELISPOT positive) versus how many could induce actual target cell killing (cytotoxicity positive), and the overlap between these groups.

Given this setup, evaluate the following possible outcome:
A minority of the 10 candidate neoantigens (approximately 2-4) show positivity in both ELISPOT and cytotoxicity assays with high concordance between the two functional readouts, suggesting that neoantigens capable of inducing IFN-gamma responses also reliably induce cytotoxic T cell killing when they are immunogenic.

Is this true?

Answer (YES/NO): NO